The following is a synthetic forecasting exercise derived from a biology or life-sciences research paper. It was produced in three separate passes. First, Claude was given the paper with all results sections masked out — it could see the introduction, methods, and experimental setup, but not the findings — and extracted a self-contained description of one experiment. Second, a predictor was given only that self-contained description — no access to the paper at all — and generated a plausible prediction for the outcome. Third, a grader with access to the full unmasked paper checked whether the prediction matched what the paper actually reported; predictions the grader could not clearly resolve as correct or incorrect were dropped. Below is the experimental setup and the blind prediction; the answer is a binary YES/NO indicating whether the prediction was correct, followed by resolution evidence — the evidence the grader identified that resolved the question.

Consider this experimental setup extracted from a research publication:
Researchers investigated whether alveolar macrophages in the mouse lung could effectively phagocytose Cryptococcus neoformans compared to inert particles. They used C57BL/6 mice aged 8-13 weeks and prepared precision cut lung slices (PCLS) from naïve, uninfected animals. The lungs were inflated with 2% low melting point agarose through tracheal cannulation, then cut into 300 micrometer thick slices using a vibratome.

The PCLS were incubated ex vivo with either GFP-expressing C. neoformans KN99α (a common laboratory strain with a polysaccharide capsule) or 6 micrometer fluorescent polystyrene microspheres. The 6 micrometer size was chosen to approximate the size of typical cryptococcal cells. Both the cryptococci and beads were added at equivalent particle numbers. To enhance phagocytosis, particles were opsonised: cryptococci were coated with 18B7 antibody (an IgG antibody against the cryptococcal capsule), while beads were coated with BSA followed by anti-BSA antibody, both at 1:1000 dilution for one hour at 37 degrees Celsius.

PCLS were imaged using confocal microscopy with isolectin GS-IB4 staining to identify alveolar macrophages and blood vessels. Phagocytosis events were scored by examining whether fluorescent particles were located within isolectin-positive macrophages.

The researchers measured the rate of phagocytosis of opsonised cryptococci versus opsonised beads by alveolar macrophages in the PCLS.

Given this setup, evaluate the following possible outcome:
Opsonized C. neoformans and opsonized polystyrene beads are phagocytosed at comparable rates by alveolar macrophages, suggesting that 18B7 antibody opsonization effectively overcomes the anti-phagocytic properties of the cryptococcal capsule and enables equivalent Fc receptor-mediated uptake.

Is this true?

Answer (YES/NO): NO